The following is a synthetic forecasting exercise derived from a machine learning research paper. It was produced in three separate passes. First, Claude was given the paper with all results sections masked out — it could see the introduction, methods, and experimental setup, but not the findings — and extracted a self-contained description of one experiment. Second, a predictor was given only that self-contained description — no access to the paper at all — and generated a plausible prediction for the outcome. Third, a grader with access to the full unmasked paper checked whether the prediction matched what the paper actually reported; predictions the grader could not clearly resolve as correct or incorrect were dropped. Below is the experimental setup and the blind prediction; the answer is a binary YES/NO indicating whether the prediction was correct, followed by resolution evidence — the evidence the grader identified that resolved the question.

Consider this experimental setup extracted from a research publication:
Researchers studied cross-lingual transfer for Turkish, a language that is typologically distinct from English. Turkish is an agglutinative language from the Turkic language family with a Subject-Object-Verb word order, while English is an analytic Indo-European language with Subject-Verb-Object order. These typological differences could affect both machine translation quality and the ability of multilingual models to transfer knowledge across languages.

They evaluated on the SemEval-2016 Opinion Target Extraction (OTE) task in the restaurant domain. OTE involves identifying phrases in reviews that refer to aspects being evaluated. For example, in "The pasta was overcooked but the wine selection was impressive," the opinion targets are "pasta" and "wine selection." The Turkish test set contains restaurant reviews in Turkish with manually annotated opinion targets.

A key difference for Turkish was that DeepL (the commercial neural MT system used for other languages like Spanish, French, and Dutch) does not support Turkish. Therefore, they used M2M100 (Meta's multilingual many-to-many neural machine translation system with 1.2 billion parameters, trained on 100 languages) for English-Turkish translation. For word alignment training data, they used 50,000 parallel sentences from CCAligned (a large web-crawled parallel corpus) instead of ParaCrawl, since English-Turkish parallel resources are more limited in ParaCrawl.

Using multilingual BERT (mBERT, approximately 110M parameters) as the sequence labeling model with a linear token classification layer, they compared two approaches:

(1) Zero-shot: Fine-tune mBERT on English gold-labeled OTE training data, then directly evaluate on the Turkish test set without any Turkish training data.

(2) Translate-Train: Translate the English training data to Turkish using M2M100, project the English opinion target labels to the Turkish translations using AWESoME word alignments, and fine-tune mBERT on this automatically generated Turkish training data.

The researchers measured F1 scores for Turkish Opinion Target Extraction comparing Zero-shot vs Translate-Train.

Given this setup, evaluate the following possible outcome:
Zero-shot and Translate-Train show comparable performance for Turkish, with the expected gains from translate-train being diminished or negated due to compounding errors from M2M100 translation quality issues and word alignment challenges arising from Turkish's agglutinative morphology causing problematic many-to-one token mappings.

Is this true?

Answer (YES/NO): YES